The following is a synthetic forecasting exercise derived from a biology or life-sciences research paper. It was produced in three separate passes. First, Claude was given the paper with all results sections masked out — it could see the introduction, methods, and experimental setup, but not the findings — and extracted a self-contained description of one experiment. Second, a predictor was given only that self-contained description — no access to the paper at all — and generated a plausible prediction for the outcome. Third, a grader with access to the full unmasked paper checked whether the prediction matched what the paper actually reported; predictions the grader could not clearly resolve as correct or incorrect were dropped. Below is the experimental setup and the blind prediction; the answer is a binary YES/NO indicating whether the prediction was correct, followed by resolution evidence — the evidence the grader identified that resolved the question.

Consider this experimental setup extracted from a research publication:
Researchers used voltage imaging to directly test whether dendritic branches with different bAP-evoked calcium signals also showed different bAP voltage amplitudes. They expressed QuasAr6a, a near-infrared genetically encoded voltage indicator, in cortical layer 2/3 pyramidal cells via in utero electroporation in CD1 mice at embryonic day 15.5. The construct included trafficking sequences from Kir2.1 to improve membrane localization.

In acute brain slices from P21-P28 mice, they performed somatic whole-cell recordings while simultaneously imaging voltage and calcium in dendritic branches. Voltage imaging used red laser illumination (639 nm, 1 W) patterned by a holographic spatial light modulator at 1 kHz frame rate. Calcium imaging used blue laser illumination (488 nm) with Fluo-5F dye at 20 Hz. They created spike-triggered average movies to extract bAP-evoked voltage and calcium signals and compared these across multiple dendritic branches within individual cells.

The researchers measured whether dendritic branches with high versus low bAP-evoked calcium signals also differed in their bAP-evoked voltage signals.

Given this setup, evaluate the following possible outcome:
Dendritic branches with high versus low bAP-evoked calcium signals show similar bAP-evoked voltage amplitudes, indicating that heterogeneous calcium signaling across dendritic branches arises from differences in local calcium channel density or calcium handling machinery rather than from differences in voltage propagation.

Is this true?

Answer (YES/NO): NO